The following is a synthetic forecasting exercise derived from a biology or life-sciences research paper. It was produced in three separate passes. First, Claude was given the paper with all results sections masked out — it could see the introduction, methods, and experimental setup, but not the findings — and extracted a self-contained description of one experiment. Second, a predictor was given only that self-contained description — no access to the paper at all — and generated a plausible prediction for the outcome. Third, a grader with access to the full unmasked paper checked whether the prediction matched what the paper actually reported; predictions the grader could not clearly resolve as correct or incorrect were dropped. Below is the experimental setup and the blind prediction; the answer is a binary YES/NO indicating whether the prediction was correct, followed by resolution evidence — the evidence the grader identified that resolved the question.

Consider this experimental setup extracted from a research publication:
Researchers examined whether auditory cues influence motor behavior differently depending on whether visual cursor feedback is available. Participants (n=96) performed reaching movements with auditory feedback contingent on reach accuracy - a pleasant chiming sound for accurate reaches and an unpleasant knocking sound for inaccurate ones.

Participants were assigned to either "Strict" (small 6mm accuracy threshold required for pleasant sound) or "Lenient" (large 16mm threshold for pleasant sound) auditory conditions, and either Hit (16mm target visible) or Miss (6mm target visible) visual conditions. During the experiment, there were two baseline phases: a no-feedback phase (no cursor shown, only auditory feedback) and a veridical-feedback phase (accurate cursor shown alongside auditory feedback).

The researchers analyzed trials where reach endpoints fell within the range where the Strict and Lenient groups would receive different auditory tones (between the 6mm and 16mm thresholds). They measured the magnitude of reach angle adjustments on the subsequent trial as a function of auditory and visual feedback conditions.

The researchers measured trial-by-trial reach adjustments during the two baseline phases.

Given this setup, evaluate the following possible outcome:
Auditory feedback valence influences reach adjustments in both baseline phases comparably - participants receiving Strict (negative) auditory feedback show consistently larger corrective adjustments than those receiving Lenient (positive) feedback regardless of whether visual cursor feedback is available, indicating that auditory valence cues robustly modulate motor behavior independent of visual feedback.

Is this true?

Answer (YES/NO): NO